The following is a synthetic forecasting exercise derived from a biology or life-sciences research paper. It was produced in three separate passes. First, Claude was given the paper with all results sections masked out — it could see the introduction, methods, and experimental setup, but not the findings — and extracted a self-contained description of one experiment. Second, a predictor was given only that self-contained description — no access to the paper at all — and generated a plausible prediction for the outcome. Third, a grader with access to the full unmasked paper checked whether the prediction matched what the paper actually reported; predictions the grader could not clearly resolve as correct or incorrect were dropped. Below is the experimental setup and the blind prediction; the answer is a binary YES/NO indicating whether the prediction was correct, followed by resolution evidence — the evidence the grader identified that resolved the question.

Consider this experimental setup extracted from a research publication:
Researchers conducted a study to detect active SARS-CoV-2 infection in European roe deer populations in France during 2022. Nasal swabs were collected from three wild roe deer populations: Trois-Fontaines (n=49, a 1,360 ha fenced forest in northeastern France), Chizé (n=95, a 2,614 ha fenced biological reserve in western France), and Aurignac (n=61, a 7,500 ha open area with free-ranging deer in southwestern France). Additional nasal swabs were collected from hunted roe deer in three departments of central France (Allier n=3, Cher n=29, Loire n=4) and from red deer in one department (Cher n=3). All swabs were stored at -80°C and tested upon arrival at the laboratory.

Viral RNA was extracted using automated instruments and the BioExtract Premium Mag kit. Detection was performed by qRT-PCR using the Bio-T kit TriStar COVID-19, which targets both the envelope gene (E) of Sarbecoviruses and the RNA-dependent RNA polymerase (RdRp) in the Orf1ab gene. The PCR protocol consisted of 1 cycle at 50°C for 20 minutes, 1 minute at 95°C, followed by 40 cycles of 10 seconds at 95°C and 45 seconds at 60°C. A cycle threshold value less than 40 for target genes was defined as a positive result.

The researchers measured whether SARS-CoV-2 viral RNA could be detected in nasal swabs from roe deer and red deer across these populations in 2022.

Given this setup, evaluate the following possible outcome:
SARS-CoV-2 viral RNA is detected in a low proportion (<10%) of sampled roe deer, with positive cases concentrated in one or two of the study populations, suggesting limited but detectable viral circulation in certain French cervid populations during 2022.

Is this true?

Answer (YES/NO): NO